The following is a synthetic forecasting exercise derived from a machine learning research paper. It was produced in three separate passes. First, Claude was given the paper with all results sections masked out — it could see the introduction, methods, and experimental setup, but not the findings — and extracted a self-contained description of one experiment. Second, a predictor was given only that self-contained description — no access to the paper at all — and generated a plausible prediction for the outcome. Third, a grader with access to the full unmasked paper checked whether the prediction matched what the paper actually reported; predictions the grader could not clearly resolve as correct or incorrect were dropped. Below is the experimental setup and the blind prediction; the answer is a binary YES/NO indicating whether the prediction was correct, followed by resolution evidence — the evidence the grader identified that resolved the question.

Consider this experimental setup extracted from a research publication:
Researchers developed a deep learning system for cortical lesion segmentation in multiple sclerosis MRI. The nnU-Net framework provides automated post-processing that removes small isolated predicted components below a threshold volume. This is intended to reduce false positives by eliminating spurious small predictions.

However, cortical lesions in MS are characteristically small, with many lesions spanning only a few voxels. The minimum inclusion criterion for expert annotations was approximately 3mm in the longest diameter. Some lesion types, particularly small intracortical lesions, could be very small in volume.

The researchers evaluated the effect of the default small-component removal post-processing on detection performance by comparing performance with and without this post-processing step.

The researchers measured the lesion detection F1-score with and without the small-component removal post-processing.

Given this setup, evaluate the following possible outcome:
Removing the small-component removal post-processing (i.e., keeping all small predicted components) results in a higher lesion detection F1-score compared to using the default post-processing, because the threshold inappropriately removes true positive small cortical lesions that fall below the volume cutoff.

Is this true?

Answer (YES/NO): YES